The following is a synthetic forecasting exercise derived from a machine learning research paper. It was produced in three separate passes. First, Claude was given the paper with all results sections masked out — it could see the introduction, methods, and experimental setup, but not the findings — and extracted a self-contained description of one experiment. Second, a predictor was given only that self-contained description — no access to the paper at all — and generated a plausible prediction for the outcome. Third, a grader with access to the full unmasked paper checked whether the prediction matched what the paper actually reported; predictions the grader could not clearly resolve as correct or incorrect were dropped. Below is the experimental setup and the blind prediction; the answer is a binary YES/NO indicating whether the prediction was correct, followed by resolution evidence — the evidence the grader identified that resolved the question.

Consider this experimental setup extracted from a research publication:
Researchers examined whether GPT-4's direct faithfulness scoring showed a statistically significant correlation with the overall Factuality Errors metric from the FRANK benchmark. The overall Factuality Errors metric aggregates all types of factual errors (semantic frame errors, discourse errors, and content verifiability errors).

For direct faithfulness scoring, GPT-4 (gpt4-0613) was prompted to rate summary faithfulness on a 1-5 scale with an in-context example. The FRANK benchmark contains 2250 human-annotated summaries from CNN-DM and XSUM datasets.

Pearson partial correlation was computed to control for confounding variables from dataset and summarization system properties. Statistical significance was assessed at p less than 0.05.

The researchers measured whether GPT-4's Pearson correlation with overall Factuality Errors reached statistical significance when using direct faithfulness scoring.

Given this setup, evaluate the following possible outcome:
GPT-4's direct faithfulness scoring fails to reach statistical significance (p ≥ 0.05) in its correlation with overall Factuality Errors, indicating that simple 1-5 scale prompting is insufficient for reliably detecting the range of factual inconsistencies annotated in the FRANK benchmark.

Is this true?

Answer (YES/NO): NO